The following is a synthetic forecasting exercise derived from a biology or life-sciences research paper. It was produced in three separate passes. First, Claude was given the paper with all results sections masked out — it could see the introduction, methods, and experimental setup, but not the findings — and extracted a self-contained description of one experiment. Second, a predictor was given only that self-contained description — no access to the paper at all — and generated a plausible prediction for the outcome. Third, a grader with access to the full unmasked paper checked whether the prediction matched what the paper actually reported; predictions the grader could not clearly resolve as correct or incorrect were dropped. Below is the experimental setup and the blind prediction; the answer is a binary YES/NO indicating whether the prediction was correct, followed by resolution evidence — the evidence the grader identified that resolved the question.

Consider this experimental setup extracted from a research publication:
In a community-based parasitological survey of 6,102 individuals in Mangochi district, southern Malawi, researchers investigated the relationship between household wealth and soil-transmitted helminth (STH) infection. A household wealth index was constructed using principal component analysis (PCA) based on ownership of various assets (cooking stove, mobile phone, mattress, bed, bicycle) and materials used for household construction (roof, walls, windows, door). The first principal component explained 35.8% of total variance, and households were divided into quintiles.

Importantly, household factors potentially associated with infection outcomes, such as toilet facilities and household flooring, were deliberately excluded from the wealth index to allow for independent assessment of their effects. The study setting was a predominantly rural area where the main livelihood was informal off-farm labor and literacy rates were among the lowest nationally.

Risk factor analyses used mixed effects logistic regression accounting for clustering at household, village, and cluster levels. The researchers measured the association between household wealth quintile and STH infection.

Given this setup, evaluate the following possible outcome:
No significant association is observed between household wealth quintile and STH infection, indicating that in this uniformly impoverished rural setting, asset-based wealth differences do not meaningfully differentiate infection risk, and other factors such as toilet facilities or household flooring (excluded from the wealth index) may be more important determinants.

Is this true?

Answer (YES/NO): NO